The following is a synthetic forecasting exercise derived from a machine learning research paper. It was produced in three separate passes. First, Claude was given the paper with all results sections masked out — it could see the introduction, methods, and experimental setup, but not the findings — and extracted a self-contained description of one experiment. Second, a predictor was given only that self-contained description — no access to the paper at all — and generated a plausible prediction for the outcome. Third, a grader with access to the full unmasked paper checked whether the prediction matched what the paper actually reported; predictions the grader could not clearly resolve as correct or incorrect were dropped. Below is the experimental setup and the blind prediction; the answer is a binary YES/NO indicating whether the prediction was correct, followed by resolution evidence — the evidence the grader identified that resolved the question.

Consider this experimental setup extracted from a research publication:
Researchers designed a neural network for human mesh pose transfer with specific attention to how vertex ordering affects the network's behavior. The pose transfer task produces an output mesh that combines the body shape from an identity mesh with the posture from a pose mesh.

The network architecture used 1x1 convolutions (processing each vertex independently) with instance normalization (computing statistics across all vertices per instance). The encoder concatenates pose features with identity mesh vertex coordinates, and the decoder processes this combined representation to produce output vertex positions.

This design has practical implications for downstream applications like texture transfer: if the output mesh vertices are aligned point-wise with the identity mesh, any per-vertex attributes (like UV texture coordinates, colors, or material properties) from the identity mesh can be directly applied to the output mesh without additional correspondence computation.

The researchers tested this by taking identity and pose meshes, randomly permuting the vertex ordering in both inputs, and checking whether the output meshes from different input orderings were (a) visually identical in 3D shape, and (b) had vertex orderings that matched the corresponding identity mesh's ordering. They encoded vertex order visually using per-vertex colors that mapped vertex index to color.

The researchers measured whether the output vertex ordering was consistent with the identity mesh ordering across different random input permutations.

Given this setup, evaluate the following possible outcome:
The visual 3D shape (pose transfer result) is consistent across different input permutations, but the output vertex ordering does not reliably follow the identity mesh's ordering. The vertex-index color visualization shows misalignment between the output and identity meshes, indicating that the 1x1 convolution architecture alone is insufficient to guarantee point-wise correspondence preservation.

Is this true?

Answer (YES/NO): NO